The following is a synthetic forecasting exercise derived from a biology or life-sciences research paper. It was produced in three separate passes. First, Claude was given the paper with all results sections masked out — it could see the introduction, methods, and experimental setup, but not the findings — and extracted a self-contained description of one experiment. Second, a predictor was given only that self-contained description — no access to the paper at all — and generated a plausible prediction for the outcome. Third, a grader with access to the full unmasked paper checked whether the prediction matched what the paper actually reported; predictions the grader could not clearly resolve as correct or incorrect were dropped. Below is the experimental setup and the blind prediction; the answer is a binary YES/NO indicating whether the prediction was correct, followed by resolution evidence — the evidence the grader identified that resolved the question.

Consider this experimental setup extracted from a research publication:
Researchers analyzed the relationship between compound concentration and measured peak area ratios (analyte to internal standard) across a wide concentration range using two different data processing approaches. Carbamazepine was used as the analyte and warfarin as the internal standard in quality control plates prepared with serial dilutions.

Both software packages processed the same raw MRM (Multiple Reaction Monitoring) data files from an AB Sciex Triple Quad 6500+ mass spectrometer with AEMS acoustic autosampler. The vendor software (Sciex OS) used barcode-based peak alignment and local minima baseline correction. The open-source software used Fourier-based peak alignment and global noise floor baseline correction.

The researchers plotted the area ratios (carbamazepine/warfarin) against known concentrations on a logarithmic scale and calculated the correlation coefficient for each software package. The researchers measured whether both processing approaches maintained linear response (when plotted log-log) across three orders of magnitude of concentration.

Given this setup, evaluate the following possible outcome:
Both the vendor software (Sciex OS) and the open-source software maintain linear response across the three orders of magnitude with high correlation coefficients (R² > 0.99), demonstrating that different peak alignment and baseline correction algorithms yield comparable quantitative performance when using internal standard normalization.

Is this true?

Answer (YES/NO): YES